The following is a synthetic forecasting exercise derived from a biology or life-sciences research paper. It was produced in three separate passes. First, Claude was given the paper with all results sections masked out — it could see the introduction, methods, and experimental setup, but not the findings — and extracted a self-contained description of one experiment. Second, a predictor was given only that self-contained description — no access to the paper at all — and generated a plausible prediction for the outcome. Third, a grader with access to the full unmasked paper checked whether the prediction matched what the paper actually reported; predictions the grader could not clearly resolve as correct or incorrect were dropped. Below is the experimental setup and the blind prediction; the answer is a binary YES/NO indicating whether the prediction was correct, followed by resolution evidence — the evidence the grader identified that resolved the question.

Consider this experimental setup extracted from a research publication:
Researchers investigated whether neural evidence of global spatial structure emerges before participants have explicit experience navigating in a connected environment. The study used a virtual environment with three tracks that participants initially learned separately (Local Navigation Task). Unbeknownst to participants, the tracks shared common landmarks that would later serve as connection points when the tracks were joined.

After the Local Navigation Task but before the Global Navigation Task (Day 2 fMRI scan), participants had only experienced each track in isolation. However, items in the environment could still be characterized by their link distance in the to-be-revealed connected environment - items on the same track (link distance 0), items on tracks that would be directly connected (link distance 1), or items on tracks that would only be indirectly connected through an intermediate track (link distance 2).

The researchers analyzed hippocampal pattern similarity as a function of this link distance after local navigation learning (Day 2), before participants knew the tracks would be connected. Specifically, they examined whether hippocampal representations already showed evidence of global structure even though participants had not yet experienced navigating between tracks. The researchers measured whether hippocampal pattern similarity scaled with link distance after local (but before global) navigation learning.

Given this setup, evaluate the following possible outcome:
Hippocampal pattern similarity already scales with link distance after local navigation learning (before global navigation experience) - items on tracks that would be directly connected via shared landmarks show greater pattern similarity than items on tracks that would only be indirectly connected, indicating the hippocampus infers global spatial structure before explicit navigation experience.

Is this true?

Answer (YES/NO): YES